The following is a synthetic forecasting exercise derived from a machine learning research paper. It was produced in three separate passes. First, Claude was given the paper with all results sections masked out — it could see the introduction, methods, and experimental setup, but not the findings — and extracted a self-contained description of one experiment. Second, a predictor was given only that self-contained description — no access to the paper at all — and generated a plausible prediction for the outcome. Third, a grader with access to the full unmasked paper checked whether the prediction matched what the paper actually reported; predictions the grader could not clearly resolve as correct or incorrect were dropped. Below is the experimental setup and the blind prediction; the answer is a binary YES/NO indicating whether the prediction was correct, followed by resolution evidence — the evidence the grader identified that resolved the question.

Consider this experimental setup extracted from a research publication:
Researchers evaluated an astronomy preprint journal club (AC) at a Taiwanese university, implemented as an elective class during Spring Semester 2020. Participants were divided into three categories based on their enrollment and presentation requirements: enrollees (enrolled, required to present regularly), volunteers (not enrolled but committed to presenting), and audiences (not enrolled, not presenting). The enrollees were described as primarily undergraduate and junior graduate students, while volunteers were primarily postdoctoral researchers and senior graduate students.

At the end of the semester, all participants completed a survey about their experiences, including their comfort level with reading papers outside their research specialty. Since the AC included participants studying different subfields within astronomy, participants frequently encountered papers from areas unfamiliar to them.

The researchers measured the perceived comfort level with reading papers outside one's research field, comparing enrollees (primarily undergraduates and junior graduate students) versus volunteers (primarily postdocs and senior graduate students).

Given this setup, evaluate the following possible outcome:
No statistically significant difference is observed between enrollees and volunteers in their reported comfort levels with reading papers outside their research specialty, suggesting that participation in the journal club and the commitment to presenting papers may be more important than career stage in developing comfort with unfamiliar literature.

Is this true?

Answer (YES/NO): NO